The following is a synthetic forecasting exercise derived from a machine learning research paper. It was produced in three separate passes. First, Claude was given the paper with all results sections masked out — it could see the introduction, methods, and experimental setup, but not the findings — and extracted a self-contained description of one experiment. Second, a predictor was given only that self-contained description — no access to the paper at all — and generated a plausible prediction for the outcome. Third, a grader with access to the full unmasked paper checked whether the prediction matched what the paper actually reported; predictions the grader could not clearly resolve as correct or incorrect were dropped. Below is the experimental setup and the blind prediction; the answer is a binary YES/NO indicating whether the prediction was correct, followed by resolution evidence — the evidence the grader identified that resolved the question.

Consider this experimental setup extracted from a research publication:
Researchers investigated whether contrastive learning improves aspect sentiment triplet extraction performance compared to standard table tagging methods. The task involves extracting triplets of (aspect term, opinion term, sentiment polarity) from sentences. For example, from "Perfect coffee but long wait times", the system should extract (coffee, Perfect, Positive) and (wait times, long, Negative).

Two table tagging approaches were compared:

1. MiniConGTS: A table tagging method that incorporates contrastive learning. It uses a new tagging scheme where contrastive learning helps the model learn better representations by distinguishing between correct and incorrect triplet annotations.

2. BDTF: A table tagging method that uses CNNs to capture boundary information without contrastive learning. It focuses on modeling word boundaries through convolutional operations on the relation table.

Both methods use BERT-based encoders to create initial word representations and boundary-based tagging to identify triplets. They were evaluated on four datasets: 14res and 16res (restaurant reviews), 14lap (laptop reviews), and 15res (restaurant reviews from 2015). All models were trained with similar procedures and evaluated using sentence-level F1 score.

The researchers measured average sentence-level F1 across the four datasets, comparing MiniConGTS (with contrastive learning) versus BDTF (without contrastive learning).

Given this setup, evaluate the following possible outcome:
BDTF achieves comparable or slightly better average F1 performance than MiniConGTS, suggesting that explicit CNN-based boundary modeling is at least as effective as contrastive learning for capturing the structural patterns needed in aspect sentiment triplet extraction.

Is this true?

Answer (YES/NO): NO